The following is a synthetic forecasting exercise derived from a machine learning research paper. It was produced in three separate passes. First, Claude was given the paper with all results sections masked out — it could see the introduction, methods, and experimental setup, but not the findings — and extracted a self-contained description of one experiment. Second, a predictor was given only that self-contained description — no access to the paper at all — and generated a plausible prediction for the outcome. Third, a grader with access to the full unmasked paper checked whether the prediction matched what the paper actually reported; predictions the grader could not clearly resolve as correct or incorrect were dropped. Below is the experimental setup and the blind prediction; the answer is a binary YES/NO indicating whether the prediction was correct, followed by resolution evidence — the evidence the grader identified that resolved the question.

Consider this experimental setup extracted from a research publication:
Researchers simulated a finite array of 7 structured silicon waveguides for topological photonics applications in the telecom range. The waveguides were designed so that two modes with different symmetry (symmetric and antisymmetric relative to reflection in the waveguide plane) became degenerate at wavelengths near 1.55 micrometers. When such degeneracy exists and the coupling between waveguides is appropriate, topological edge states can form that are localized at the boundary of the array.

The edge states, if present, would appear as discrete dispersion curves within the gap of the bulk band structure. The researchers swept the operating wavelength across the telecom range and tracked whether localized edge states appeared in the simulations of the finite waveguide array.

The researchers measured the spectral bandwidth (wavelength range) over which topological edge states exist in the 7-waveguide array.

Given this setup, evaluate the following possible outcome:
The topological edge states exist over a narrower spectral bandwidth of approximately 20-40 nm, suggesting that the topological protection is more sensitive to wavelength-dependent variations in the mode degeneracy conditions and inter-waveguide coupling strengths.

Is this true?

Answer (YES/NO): NO